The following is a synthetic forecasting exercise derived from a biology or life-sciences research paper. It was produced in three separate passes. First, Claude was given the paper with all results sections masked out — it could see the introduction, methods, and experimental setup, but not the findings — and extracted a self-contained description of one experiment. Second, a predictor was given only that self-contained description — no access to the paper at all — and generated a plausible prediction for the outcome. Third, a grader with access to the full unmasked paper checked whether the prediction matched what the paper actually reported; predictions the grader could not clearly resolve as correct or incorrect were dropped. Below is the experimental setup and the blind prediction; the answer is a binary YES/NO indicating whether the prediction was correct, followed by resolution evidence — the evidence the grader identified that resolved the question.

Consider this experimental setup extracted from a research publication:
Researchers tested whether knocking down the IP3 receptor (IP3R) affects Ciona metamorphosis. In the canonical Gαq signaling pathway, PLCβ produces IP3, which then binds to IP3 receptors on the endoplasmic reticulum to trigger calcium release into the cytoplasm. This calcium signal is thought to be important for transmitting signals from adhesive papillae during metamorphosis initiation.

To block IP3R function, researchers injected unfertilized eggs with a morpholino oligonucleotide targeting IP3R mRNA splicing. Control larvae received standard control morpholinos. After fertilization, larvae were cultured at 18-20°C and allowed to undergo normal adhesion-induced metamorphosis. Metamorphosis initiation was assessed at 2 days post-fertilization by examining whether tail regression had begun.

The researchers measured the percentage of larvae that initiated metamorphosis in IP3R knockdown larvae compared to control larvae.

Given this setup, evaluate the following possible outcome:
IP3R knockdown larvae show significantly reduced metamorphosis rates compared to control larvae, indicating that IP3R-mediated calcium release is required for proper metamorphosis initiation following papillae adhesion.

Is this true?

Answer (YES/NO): YES